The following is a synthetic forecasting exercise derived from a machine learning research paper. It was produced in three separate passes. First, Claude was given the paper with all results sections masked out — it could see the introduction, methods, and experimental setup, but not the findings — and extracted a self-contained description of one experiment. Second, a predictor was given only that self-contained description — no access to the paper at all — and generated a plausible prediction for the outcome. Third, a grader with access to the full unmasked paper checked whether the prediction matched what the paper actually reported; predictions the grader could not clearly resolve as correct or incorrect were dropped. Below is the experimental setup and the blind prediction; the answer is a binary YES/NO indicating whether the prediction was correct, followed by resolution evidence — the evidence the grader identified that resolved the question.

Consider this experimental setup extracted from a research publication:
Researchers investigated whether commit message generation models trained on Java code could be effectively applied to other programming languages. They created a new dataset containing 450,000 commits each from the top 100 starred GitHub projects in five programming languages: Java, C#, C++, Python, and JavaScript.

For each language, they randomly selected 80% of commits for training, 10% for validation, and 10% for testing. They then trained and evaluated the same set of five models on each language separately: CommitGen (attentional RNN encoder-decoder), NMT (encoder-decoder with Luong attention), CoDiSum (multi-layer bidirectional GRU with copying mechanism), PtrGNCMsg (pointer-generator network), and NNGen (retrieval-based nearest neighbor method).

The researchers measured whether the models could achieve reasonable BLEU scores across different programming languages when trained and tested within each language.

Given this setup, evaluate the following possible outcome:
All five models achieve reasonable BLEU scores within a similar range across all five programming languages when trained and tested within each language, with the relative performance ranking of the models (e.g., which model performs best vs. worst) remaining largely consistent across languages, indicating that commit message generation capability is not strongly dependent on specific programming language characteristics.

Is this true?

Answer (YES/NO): NO